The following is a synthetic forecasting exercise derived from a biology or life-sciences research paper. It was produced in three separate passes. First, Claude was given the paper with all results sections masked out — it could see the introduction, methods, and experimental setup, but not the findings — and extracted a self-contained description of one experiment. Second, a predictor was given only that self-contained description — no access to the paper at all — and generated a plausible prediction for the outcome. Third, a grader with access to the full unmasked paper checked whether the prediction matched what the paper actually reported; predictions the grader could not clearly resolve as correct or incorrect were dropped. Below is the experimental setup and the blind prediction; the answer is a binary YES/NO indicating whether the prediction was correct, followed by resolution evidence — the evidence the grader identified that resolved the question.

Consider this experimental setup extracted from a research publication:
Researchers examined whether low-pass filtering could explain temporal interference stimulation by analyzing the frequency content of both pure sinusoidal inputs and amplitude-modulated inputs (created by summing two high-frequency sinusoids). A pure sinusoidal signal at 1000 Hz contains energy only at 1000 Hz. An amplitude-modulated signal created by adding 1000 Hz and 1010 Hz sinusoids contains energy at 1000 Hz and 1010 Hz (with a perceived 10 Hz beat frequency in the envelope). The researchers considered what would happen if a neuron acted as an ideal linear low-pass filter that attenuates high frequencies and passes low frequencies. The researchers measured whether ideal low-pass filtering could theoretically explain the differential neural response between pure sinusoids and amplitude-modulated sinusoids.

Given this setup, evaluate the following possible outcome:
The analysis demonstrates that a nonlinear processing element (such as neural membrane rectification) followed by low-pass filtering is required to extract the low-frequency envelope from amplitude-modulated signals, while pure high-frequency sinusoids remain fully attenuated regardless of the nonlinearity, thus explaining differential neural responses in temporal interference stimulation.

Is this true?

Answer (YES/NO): NO